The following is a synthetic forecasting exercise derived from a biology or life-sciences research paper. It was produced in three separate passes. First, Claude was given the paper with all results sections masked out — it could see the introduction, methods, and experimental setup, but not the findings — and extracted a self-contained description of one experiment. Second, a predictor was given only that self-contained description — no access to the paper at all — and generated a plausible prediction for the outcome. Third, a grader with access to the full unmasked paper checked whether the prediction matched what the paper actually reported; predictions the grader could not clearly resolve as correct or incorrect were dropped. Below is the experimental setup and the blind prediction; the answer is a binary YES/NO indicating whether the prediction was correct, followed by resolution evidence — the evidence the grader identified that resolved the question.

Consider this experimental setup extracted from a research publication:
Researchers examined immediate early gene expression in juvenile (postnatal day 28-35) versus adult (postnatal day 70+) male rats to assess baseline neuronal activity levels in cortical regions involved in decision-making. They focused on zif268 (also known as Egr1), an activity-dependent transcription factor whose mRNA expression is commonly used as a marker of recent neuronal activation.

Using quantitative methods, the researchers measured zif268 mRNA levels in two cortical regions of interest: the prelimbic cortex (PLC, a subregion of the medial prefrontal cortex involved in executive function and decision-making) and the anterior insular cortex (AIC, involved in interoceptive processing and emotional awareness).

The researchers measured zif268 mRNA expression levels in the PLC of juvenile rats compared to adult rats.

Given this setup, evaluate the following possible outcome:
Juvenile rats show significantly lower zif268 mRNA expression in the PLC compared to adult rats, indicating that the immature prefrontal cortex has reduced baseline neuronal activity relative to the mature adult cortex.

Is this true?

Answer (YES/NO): NO